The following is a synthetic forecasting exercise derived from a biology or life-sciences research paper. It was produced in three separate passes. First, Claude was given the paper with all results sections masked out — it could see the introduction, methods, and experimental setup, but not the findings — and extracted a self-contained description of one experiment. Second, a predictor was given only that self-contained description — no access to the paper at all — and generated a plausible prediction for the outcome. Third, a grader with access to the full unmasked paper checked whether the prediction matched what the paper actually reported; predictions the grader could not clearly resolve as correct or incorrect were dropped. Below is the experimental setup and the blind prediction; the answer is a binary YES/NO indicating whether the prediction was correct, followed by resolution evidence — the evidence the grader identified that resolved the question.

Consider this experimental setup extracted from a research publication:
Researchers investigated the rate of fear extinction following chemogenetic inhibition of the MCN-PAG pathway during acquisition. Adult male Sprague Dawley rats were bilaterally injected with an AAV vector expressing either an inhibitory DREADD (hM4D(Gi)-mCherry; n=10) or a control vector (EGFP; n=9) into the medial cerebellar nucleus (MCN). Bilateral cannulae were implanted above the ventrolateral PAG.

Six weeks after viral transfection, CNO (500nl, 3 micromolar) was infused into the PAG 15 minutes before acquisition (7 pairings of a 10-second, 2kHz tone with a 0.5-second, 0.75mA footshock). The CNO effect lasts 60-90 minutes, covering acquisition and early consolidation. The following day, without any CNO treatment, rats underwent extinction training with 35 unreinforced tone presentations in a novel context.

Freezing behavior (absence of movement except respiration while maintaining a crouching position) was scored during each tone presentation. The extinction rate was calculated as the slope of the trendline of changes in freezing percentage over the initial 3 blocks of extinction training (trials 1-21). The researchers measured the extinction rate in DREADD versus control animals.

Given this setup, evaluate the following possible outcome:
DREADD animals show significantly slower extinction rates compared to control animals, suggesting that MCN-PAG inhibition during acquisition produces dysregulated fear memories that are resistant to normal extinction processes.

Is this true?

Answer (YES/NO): YES